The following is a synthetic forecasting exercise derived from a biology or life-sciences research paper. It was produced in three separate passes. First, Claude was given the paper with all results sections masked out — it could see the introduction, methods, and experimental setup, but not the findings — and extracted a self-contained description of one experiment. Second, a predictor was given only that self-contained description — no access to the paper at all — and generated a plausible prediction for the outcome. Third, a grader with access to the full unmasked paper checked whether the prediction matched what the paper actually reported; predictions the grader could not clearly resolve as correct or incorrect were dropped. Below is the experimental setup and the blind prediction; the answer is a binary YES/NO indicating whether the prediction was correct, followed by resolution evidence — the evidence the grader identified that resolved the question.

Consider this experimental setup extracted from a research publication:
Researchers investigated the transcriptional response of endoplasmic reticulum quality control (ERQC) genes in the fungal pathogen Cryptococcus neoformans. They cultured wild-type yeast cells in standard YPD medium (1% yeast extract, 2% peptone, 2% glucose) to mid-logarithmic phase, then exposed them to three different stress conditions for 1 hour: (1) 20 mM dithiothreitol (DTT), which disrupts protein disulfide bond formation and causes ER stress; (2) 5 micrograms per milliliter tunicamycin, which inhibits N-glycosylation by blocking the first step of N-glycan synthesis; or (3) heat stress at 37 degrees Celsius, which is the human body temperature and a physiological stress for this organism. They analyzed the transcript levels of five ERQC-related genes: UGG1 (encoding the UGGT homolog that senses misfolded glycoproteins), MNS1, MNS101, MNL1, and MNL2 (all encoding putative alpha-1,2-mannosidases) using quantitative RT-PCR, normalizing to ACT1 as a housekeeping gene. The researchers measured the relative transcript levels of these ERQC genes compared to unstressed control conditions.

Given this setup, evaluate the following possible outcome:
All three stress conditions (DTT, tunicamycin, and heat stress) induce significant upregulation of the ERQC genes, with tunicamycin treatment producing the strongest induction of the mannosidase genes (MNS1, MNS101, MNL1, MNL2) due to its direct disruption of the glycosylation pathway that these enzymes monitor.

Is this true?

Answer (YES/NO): NO